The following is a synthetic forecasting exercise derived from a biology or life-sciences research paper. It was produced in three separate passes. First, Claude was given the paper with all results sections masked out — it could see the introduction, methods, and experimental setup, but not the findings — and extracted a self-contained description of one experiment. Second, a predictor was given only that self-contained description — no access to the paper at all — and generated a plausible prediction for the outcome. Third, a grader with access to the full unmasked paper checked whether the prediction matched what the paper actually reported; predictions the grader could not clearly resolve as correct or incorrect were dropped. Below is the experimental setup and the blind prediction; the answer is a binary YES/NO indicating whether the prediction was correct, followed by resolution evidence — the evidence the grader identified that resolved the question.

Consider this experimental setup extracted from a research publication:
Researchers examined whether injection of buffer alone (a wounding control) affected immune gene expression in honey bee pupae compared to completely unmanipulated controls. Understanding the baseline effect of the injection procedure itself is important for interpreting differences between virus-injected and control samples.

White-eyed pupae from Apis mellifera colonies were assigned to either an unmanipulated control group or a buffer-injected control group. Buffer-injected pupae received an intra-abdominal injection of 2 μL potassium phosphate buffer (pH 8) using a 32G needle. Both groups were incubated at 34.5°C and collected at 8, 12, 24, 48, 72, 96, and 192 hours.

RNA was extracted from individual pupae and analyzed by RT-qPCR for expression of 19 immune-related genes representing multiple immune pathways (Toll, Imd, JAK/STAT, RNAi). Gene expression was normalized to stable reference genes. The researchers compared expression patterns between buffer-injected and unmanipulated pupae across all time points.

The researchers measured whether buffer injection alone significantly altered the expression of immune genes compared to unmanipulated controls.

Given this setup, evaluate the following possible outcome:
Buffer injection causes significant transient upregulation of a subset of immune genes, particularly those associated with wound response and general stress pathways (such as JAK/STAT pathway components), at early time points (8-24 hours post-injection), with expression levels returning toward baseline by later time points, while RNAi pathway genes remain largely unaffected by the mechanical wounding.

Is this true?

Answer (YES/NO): NO